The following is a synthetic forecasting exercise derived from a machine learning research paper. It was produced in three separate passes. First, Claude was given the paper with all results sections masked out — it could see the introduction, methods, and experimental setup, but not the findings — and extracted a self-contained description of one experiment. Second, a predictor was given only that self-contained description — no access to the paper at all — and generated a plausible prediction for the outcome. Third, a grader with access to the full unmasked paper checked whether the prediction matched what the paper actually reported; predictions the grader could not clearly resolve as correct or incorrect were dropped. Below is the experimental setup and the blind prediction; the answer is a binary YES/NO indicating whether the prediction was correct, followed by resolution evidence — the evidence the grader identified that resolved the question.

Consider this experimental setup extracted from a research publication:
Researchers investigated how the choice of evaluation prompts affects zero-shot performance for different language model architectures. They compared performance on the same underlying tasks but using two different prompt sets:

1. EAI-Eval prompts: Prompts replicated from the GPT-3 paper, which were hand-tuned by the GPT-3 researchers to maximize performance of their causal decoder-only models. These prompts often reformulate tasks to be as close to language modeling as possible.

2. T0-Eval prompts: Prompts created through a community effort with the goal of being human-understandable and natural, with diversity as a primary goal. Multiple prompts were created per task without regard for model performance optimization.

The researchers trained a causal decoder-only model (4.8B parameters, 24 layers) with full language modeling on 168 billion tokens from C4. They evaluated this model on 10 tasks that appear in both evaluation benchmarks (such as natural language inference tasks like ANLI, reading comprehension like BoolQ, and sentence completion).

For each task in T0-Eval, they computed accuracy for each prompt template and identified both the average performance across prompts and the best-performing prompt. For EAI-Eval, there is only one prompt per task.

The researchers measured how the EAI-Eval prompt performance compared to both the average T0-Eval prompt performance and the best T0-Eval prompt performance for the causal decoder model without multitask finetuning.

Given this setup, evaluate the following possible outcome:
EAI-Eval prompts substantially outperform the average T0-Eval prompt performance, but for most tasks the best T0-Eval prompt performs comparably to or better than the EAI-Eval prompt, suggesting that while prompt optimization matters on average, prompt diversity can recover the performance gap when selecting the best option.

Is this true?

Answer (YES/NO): YES